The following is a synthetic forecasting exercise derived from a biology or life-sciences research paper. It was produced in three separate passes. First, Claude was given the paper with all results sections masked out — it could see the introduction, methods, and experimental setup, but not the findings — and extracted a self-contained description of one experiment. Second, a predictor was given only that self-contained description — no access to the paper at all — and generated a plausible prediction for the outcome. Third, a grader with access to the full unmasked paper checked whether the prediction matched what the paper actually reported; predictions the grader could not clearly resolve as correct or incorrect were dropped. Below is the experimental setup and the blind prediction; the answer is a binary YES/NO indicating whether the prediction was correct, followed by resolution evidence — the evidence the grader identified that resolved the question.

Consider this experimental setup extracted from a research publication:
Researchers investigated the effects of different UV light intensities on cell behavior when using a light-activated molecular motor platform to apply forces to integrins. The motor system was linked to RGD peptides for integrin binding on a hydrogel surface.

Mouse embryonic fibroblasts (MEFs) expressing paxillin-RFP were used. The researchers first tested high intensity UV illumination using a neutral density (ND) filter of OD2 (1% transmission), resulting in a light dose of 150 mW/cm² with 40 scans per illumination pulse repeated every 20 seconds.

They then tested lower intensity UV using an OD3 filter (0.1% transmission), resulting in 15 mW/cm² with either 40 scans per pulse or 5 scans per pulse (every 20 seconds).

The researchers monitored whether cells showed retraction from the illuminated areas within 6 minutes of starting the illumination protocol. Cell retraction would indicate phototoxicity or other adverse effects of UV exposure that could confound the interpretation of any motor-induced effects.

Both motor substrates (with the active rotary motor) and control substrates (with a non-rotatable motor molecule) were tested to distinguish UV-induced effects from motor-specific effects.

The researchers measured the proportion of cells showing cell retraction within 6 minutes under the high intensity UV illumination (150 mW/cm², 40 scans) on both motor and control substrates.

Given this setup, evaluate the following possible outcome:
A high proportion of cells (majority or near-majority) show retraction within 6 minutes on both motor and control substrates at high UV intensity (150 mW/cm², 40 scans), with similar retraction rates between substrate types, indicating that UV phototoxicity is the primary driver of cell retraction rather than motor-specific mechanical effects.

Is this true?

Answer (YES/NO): YES